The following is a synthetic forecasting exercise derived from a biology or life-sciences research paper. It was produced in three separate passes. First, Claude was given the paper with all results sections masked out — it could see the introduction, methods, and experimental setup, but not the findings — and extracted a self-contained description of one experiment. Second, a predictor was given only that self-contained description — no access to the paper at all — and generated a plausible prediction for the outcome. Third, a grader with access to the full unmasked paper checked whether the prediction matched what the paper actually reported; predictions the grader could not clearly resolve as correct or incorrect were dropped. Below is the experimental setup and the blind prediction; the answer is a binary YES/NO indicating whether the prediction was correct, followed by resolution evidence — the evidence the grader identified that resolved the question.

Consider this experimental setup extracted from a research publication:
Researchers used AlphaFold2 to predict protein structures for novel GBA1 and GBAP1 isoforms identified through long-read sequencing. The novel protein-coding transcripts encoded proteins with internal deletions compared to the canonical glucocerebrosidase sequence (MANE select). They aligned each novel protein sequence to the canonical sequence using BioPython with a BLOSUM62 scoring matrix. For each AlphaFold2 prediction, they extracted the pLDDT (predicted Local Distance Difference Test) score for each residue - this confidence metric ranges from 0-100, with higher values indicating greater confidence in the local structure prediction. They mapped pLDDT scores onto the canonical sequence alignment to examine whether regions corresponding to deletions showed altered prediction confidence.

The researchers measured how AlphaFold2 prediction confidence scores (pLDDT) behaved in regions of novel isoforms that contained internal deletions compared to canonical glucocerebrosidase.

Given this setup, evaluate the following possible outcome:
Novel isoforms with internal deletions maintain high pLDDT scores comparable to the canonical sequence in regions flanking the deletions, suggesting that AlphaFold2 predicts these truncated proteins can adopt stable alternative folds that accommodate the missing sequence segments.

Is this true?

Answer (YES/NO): NO